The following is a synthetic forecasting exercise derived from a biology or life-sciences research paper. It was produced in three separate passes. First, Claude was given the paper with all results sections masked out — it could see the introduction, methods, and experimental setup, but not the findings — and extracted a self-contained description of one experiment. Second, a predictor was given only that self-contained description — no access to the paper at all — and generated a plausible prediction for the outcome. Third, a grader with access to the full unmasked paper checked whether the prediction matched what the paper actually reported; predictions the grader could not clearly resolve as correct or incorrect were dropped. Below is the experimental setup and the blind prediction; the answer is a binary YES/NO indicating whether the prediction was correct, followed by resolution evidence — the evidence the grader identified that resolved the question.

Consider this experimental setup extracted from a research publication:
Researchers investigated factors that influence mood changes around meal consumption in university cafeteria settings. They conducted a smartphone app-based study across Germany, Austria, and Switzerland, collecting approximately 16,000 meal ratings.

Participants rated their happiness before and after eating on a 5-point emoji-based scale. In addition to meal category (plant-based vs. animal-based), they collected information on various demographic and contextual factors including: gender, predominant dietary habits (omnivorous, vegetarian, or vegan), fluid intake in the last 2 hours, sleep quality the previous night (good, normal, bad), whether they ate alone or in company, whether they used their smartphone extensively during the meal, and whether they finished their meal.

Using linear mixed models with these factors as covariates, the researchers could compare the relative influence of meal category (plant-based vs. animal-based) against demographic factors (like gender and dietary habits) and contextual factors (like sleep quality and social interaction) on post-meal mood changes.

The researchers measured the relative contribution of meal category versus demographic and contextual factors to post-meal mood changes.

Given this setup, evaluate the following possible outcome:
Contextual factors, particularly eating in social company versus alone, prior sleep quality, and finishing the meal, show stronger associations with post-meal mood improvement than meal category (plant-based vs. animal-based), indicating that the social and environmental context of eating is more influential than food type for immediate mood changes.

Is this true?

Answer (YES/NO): NO